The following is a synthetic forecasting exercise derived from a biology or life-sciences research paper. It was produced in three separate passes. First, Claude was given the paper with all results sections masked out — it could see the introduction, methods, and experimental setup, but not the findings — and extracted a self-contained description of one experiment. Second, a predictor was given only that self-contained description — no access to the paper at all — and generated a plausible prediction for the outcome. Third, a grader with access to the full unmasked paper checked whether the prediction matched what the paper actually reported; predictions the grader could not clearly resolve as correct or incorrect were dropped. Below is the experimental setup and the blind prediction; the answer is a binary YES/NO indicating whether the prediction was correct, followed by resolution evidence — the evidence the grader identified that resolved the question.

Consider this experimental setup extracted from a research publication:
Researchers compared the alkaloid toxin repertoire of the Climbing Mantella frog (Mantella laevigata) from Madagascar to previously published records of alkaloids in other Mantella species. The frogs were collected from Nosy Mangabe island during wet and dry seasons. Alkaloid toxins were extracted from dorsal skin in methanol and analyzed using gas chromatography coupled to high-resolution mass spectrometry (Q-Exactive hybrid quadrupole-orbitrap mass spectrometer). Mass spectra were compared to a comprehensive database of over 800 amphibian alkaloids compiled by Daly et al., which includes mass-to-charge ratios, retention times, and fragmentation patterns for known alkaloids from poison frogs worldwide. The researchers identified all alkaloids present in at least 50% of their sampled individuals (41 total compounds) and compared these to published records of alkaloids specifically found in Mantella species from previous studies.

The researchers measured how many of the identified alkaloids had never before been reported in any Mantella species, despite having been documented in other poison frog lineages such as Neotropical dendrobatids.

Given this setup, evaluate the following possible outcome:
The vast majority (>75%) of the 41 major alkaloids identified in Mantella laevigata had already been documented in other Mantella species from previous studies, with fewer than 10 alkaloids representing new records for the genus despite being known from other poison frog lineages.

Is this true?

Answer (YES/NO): NO